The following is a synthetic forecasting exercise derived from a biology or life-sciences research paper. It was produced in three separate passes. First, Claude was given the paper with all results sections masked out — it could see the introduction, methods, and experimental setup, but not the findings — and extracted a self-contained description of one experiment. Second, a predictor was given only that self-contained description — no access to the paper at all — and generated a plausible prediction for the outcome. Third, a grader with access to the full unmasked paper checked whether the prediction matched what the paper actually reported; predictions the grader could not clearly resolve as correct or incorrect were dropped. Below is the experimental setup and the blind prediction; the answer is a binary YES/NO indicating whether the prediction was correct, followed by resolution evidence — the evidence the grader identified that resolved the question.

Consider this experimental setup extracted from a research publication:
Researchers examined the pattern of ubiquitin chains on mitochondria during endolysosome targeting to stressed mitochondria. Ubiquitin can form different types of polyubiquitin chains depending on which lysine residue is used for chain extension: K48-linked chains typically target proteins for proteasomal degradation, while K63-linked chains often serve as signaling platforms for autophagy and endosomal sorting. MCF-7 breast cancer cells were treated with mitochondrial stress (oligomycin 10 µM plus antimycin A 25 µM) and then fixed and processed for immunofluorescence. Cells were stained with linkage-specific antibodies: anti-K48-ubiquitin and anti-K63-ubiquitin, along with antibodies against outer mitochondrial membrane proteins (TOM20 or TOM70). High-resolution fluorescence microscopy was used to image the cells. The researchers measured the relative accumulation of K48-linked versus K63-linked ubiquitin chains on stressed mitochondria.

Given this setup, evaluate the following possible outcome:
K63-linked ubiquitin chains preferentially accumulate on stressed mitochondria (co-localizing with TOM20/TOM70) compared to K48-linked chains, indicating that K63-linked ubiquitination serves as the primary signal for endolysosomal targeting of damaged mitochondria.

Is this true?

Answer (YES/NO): NO